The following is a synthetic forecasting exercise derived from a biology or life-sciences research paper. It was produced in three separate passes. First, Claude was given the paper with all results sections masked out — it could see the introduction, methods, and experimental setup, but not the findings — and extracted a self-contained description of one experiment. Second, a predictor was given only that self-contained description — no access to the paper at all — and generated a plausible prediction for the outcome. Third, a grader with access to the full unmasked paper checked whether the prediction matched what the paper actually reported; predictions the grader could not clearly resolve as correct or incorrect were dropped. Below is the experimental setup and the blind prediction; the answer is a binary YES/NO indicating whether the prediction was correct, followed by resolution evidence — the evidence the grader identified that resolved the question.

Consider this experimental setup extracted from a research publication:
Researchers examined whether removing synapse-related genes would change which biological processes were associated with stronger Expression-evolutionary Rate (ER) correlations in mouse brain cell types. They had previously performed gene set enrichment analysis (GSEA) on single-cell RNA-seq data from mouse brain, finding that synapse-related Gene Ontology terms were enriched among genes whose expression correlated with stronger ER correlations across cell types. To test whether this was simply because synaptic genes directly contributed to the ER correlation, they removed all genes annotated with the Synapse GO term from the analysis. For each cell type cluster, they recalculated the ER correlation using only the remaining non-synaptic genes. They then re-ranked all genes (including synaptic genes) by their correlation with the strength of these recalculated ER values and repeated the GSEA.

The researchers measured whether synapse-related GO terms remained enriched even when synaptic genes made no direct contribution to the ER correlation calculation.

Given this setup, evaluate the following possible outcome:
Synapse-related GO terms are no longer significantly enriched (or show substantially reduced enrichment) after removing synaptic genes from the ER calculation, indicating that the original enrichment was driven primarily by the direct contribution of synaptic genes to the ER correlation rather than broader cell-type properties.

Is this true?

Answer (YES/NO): NO